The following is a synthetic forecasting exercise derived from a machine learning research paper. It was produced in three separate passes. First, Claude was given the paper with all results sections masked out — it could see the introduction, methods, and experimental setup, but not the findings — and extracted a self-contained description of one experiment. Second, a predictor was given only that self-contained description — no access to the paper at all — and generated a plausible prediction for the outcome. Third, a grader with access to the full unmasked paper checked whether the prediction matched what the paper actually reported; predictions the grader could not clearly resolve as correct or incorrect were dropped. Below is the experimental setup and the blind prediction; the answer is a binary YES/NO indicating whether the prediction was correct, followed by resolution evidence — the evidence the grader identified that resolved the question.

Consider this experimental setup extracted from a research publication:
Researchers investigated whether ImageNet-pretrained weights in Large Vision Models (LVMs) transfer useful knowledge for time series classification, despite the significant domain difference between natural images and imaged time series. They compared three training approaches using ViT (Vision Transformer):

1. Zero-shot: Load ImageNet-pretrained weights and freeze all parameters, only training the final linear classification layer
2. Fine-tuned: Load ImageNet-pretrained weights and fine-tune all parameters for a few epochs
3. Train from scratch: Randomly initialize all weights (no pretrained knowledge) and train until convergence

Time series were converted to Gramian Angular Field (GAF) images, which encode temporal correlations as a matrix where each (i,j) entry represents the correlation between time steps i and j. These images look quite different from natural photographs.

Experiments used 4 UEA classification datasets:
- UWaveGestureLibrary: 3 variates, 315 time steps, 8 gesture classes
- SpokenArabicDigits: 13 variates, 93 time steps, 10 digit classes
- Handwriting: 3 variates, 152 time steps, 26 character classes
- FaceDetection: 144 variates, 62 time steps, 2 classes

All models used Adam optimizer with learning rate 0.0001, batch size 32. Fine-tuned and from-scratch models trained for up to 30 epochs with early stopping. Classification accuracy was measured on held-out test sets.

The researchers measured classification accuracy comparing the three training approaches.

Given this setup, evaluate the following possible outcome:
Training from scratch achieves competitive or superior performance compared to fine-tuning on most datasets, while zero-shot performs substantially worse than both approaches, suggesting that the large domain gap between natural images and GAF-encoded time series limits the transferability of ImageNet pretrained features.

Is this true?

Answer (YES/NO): NO